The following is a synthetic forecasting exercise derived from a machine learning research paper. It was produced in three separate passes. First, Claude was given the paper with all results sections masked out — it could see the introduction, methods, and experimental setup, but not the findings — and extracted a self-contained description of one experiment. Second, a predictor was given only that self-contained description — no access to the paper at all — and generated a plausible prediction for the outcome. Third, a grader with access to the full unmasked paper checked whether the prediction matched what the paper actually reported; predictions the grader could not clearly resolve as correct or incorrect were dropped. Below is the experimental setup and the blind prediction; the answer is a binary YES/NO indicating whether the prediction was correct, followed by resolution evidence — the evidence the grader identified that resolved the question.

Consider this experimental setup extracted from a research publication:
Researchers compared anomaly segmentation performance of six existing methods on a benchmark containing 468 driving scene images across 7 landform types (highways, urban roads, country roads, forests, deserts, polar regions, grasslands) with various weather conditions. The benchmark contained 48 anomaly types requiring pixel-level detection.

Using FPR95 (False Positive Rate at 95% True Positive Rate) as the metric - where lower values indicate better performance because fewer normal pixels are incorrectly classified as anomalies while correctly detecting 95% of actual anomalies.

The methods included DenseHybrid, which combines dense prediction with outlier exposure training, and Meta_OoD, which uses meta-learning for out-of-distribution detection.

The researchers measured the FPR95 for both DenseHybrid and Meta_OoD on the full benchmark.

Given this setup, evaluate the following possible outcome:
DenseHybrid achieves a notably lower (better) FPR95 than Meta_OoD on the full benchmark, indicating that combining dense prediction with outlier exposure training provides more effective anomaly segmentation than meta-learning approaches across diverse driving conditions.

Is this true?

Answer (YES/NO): NO